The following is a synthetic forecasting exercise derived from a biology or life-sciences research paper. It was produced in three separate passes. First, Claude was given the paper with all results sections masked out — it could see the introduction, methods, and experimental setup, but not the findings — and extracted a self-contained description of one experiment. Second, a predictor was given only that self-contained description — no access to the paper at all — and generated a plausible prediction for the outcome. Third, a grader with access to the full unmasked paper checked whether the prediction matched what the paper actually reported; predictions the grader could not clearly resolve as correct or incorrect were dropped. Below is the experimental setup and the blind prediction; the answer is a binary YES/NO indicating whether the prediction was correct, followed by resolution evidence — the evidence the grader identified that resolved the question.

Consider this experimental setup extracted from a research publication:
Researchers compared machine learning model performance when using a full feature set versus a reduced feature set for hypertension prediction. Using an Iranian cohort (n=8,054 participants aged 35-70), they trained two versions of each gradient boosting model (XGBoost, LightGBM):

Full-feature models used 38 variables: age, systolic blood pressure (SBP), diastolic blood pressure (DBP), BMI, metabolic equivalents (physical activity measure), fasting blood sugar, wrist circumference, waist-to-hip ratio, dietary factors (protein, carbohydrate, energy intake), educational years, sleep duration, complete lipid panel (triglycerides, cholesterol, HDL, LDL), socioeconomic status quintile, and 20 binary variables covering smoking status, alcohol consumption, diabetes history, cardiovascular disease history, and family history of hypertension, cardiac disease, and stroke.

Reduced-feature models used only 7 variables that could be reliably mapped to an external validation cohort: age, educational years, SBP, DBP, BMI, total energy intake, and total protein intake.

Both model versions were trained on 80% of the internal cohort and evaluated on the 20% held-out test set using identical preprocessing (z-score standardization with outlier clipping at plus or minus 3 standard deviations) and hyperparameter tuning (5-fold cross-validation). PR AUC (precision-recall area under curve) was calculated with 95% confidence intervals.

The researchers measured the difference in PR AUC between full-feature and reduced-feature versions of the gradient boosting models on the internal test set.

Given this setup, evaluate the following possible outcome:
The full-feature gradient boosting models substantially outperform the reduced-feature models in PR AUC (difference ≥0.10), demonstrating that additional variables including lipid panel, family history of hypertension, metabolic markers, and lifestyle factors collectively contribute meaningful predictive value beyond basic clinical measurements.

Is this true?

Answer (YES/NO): NO